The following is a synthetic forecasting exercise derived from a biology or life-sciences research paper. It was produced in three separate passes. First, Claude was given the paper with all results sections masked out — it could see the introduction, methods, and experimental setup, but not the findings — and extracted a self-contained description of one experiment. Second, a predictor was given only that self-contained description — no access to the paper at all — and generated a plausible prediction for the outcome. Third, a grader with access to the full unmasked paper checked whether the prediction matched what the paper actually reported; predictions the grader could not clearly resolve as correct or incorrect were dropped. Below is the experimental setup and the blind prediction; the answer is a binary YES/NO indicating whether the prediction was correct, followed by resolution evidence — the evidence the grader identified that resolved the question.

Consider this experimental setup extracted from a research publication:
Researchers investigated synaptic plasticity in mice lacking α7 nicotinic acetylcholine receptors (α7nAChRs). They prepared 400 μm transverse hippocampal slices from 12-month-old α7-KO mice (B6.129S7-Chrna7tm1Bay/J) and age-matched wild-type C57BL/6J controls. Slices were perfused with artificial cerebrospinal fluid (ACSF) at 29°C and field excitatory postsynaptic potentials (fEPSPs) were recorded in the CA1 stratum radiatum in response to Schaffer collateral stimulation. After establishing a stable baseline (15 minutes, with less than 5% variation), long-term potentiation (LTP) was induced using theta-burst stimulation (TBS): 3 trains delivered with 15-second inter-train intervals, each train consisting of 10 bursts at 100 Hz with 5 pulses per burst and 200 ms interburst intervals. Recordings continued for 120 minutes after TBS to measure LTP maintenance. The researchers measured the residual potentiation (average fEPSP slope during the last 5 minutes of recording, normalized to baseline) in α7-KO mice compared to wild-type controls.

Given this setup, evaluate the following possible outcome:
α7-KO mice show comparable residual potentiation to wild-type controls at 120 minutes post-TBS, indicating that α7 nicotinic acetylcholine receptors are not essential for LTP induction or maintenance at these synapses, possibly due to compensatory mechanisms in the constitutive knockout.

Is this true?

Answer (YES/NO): NO